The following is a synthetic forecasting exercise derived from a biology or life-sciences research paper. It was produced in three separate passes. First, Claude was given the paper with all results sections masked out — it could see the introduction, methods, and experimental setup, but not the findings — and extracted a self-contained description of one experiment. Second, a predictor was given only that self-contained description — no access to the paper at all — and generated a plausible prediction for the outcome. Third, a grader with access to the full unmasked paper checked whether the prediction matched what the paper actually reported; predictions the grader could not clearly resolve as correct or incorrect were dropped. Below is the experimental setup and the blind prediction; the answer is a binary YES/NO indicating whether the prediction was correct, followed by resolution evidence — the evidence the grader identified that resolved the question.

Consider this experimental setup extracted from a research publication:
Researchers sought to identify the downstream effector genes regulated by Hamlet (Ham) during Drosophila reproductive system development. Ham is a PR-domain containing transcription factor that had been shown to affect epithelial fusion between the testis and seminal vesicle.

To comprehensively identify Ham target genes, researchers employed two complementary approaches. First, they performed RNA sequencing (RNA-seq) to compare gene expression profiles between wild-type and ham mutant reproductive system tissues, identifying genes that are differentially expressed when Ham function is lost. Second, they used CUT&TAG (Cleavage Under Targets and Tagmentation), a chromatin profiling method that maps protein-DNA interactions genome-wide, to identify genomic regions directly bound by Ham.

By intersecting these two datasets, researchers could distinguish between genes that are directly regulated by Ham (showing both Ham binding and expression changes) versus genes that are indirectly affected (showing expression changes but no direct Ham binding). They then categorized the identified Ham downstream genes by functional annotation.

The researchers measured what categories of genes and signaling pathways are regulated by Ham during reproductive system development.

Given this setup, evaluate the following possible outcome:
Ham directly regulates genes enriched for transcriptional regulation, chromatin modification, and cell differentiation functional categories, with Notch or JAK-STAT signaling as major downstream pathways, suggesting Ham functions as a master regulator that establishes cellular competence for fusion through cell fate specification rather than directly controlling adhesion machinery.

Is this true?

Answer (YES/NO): NO